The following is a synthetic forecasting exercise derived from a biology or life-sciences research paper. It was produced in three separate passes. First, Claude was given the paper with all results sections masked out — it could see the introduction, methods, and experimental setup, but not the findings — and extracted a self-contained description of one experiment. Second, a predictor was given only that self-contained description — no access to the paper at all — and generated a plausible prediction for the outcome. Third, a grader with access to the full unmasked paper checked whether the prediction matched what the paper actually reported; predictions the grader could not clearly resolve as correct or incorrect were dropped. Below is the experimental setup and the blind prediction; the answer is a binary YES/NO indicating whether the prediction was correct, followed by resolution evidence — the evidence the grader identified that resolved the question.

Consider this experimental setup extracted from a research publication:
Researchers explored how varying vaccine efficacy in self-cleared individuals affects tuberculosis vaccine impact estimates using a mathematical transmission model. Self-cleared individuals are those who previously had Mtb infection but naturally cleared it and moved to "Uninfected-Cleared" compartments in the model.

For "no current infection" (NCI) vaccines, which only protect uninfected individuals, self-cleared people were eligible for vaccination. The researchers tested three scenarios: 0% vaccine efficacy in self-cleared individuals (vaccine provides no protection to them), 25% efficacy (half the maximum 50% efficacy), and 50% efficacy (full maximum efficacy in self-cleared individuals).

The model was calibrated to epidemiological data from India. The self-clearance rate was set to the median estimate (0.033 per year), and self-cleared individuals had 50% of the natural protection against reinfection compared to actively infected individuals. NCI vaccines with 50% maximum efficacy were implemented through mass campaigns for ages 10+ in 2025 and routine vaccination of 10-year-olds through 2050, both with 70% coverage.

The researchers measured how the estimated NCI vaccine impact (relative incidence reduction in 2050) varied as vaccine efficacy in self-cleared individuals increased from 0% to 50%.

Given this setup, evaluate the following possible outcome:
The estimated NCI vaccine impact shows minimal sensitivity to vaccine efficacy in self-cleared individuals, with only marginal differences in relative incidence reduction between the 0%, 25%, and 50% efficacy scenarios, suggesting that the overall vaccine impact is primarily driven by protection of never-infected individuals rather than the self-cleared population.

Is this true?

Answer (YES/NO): YES